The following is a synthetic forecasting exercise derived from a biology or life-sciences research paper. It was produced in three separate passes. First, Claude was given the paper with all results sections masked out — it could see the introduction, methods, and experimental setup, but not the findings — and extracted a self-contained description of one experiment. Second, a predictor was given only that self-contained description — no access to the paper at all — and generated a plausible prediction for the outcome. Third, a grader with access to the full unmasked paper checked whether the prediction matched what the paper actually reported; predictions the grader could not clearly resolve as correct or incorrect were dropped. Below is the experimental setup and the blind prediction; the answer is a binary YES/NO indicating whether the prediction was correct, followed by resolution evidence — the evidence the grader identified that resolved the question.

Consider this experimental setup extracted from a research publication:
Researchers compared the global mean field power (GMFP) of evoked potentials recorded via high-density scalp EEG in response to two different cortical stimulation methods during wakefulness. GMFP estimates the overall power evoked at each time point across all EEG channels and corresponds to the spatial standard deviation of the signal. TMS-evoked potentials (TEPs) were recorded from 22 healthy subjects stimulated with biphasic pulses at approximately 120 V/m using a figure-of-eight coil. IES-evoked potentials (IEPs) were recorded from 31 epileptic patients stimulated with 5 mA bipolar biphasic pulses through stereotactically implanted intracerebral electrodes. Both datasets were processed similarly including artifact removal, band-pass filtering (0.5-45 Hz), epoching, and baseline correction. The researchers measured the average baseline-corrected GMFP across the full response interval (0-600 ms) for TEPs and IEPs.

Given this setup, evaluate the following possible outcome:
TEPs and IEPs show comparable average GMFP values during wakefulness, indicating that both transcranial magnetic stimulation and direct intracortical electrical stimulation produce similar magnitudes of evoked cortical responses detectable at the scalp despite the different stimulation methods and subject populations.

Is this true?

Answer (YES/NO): NO